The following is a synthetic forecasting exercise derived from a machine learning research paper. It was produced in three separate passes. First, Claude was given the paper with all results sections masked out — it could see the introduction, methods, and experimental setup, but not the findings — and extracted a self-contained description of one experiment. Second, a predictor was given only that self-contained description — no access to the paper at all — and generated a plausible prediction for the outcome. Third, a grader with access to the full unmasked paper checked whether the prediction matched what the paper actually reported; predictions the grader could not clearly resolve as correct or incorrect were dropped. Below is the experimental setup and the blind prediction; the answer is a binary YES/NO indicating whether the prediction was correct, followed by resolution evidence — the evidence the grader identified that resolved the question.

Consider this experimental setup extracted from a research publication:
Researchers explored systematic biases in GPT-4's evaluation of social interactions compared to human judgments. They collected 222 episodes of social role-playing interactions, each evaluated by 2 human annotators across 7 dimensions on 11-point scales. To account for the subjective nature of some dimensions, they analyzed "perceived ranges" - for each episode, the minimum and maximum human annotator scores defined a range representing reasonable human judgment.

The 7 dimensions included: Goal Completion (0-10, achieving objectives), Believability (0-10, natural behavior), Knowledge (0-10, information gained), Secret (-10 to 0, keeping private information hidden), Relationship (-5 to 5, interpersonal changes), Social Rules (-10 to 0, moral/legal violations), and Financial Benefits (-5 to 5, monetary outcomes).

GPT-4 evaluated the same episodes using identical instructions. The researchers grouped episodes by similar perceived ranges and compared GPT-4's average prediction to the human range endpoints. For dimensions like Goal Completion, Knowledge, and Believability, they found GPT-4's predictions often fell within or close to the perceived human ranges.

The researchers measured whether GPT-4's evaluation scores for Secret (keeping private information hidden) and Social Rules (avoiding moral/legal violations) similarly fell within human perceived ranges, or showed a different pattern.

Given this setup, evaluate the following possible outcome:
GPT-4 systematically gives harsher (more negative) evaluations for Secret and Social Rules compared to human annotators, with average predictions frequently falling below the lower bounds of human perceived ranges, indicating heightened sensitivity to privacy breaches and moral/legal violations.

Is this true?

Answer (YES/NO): NO